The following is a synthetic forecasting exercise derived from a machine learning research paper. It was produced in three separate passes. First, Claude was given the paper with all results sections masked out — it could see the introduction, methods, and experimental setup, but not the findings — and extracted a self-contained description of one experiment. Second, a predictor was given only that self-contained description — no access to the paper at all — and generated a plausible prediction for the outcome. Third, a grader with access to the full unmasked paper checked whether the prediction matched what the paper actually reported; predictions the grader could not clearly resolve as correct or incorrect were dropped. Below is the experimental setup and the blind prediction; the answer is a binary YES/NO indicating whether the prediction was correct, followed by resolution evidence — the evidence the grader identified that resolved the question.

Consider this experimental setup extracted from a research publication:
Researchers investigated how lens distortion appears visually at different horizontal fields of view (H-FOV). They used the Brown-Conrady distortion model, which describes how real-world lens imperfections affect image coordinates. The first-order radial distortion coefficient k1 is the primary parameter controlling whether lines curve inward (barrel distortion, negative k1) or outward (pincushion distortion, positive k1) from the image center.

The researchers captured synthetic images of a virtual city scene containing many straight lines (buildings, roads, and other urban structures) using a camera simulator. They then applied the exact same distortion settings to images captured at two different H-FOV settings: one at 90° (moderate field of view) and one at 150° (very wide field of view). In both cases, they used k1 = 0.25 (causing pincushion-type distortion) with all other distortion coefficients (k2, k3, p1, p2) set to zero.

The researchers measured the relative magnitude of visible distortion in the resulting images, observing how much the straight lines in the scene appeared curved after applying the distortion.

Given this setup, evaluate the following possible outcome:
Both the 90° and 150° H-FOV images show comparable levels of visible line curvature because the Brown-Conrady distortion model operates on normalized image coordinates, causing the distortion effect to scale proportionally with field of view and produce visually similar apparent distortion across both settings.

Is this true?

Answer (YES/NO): NO